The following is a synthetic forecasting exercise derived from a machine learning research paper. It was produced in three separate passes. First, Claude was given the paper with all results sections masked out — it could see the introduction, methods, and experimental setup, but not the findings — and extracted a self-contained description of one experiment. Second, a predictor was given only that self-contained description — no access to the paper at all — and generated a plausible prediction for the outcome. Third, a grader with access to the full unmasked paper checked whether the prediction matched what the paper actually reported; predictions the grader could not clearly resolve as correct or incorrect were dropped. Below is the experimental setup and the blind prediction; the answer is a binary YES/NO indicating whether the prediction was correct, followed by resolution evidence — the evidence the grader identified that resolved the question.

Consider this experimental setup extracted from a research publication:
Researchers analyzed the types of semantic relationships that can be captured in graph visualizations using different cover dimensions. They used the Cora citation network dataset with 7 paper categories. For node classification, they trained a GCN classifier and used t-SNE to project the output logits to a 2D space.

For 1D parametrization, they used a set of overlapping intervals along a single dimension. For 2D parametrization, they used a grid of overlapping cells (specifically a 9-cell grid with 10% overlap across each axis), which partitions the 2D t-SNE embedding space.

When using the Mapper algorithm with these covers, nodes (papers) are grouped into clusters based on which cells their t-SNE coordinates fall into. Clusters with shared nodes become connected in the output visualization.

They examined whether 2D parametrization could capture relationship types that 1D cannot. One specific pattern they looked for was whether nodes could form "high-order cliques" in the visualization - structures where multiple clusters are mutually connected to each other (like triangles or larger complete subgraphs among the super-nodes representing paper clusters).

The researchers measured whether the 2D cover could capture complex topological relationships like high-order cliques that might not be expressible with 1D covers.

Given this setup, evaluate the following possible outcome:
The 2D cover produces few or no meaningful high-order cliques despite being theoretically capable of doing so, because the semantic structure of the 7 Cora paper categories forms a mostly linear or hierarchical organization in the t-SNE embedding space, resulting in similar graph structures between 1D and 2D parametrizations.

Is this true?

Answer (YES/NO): NO